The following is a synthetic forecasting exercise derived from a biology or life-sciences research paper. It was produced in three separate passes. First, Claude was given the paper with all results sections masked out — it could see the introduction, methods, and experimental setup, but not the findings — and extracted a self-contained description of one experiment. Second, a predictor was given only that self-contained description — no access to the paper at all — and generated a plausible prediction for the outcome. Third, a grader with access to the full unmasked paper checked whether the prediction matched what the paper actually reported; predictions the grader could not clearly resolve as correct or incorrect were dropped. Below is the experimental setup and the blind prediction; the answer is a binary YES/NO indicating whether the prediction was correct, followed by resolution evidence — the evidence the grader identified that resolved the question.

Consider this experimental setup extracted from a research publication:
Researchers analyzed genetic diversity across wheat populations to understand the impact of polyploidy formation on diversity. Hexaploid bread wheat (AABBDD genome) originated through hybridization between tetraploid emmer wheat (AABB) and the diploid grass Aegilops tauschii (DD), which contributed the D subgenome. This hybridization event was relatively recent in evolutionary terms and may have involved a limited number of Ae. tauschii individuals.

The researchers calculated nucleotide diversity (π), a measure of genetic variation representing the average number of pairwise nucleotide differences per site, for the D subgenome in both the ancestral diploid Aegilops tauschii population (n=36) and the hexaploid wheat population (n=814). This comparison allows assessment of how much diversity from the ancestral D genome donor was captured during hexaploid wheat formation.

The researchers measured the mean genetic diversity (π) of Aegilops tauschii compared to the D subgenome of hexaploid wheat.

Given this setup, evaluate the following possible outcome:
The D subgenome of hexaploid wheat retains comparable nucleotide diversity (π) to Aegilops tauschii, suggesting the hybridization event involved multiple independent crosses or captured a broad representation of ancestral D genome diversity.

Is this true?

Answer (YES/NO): NO